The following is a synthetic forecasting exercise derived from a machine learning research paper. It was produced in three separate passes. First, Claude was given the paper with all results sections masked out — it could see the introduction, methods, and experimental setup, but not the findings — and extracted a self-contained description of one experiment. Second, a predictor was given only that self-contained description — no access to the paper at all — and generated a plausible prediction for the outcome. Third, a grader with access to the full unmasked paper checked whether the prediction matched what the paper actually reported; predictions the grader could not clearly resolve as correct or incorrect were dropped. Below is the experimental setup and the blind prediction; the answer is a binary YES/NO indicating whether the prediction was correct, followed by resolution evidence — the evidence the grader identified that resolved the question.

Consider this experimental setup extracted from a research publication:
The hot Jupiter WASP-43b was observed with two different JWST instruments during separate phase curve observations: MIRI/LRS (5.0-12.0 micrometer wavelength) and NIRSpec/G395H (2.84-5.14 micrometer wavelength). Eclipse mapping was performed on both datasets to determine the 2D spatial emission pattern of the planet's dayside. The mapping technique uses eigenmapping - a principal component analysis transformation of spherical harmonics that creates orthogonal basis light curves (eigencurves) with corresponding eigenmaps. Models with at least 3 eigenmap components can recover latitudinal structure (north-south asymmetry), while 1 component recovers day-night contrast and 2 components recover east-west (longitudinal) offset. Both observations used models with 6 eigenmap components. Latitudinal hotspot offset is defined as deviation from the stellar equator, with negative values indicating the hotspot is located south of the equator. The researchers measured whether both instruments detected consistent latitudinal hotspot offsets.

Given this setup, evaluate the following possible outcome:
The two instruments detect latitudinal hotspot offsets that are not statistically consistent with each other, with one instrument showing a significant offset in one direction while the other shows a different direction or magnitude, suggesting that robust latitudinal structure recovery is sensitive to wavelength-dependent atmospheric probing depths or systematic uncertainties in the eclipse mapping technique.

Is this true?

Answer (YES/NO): NO